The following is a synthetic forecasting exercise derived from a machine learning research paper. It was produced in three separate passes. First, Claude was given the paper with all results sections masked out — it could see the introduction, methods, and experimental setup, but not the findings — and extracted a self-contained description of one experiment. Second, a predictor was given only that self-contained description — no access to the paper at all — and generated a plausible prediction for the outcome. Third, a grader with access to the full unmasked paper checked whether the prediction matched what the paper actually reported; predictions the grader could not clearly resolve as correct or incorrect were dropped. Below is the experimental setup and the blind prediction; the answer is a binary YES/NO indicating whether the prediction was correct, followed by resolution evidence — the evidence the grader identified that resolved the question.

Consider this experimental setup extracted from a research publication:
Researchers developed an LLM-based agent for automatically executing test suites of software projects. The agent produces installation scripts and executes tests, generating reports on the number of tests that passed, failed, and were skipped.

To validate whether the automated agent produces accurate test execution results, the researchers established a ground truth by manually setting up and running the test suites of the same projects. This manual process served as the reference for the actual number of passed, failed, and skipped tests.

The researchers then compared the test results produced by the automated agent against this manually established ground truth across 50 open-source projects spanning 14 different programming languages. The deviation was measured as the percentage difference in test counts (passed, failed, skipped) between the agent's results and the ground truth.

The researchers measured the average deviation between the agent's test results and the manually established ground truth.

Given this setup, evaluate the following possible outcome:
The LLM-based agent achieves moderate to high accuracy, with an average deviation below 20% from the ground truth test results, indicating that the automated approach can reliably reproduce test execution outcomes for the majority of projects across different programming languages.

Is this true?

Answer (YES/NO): YES